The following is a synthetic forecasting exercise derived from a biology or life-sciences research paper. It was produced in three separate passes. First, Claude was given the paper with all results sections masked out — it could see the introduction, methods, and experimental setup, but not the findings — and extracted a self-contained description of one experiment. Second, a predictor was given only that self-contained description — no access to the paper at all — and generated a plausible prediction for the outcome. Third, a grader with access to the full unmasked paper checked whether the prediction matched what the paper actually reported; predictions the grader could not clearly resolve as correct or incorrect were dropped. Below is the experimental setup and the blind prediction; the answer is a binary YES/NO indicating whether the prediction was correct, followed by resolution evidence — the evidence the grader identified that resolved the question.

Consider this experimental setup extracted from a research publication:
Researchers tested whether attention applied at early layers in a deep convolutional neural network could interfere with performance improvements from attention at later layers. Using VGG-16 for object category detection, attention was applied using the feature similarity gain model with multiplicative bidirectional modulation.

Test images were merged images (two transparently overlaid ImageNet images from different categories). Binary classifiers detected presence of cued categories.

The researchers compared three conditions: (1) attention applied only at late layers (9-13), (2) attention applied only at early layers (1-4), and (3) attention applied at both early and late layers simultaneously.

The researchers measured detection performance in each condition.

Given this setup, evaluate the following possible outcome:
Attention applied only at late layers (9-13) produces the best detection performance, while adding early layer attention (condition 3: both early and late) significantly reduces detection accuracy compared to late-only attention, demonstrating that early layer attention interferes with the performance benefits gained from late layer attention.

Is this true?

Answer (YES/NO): YES